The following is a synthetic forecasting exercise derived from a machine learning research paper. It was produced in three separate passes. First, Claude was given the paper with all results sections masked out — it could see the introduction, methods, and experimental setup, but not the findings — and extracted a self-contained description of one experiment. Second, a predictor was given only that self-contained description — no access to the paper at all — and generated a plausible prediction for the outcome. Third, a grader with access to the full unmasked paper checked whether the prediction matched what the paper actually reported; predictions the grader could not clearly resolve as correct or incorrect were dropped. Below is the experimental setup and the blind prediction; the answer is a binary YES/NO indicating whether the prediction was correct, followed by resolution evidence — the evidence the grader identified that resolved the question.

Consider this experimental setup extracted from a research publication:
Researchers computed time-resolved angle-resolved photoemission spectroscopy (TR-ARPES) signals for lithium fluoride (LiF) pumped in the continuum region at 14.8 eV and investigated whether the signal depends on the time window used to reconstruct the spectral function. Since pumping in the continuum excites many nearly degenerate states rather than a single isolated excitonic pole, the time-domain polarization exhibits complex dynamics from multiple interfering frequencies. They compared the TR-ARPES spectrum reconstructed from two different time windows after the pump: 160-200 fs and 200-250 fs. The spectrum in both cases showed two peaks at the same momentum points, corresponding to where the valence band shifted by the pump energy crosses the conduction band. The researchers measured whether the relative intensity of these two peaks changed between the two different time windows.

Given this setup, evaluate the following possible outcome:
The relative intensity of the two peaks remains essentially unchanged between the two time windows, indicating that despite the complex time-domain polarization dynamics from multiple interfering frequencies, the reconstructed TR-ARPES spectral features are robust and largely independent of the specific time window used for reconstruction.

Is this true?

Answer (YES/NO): NO